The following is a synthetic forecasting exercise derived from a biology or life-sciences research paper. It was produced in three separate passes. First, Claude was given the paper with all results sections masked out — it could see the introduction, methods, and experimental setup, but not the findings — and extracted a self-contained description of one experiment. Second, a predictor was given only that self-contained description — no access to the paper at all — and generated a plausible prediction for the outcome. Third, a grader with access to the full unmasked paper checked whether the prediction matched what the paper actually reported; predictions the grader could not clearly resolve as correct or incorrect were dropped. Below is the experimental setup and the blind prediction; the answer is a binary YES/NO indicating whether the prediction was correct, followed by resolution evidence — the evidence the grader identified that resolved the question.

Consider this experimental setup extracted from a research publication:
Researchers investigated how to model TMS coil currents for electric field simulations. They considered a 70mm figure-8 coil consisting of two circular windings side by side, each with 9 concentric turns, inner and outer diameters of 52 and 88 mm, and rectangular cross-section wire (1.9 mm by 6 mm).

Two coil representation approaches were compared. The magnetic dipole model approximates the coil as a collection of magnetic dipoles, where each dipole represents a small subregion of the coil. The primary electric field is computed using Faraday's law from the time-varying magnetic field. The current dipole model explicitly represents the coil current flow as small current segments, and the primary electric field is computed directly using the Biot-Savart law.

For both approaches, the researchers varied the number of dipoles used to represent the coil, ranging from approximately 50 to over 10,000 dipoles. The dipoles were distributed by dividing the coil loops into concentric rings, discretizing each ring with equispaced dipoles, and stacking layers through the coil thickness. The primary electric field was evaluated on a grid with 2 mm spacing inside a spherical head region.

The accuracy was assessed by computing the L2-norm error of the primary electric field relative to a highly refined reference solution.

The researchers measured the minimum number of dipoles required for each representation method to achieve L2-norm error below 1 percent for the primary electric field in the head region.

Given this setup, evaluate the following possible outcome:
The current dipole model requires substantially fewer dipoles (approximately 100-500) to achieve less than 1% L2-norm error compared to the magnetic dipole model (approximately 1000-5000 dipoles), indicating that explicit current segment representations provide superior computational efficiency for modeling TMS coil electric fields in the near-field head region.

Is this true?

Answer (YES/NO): NO